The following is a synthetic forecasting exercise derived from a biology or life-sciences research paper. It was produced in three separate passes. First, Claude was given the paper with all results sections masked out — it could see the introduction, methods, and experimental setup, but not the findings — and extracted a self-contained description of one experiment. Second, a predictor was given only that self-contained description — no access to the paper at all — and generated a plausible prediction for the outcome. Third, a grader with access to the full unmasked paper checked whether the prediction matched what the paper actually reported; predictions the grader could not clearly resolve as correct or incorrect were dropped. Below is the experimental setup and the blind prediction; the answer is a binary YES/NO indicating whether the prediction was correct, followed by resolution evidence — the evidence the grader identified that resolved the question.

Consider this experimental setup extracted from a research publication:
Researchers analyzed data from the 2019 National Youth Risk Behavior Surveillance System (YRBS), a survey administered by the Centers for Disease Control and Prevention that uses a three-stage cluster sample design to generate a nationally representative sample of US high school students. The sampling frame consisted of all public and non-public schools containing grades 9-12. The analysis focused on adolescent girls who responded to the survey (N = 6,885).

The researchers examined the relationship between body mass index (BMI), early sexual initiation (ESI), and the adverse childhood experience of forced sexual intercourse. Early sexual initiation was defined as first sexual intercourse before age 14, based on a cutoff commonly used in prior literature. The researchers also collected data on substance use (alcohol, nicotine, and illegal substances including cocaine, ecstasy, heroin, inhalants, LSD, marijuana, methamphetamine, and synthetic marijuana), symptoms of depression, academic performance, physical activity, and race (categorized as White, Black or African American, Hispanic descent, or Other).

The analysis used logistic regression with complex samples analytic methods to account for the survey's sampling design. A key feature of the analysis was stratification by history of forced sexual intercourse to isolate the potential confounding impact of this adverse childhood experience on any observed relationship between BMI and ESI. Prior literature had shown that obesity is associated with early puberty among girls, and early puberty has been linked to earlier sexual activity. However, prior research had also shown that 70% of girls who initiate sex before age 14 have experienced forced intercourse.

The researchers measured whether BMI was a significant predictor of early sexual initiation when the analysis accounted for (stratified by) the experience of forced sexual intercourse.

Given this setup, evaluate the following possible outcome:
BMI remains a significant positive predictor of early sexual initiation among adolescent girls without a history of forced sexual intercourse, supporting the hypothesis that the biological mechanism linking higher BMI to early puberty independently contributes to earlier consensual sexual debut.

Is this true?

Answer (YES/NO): NO